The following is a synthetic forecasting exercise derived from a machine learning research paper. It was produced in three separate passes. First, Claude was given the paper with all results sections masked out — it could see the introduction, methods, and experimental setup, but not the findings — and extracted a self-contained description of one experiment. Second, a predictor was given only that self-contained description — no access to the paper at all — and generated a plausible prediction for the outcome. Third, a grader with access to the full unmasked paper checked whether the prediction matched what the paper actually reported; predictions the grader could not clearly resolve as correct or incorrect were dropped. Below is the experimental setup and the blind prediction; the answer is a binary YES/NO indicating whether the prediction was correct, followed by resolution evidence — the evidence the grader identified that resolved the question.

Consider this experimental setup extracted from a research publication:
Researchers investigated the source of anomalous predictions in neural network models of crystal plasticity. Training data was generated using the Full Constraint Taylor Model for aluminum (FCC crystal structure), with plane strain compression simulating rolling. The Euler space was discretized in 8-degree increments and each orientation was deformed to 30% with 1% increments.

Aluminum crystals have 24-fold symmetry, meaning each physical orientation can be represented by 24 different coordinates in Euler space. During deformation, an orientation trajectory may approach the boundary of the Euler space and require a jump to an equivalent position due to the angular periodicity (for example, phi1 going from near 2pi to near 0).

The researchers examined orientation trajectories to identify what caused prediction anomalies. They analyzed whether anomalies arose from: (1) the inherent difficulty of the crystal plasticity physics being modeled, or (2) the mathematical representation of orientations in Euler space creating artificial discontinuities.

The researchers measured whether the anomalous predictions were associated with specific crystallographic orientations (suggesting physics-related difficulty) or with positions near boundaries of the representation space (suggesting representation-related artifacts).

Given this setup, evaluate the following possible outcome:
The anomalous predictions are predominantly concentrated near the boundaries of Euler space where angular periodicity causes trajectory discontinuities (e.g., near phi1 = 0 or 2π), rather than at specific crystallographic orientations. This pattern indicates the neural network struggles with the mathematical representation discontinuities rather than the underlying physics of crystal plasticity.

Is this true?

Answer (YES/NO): YES